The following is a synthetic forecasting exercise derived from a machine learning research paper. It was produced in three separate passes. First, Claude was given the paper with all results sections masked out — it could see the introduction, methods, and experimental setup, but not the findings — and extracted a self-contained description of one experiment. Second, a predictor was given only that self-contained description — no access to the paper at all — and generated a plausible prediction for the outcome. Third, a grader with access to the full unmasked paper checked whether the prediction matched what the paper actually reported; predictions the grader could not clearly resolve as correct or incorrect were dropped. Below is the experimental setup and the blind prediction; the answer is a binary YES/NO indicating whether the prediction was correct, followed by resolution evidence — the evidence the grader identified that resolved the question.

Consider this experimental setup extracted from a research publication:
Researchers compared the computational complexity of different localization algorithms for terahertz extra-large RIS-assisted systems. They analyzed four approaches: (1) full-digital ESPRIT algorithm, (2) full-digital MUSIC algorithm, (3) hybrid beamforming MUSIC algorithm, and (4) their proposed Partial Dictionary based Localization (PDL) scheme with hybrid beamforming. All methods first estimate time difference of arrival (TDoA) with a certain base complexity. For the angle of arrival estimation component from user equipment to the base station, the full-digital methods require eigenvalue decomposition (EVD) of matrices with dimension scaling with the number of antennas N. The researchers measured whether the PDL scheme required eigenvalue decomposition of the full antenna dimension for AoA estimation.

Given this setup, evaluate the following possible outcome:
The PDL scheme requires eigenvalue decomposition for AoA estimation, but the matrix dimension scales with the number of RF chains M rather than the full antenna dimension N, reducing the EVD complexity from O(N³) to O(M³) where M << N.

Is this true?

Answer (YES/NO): NO